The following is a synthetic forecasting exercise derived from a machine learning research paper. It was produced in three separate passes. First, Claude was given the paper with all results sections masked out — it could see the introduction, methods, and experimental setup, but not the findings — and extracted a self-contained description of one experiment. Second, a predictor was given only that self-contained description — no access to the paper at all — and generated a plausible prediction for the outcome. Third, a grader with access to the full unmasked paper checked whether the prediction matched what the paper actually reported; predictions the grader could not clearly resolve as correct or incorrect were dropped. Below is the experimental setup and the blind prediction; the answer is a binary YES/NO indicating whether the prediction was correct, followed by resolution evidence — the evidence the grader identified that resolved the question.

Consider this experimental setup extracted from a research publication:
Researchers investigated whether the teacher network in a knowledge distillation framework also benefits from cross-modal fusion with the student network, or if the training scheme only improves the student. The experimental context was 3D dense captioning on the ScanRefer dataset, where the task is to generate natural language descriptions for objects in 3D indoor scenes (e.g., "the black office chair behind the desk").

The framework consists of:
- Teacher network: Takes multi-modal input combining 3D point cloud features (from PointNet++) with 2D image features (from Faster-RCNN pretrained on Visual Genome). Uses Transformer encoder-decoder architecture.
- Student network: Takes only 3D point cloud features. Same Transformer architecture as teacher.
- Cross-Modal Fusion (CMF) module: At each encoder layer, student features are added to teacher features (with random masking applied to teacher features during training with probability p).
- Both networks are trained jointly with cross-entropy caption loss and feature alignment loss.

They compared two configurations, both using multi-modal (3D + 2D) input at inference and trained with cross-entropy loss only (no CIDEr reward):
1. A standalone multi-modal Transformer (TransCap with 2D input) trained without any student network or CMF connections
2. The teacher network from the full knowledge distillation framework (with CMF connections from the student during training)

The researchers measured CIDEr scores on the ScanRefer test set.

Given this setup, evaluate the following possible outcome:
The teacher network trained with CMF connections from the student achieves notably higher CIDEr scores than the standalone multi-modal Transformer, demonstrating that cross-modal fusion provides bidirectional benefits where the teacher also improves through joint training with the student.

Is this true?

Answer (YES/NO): NO